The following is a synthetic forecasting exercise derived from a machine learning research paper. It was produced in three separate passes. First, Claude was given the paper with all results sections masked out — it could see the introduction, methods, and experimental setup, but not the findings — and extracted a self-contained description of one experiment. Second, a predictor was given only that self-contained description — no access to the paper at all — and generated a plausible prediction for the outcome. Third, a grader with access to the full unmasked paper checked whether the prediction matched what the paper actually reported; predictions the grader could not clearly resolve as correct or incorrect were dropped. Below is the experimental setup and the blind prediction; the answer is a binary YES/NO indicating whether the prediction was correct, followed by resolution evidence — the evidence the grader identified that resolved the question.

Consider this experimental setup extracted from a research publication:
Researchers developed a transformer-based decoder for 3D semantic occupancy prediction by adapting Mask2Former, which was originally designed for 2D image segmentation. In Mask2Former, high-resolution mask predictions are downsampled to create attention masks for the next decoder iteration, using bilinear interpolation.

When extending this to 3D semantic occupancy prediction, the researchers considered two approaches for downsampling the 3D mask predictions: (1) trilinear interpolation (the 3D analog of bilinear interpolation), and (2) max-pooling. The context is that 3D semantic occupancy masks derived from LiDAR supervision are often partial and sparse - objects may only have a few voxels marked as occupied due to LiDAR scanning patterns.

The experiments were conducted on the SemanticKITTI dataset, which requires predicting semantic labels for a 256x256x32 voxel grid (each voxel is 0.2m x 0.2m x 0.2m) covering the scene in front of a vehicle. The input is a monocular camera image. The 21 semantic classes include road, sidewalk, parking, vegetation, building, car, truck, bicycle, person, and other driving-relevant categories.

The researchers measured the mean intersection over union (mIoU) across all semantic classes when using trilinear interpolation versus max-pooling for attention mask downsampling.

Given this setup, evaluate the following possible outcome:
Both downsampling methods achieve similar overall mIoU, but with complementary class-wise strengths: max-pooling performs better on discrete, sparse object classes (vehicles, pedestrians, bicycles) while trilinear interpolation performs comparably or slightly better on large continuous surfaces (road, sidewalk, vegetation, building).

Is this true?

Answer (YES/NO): NO